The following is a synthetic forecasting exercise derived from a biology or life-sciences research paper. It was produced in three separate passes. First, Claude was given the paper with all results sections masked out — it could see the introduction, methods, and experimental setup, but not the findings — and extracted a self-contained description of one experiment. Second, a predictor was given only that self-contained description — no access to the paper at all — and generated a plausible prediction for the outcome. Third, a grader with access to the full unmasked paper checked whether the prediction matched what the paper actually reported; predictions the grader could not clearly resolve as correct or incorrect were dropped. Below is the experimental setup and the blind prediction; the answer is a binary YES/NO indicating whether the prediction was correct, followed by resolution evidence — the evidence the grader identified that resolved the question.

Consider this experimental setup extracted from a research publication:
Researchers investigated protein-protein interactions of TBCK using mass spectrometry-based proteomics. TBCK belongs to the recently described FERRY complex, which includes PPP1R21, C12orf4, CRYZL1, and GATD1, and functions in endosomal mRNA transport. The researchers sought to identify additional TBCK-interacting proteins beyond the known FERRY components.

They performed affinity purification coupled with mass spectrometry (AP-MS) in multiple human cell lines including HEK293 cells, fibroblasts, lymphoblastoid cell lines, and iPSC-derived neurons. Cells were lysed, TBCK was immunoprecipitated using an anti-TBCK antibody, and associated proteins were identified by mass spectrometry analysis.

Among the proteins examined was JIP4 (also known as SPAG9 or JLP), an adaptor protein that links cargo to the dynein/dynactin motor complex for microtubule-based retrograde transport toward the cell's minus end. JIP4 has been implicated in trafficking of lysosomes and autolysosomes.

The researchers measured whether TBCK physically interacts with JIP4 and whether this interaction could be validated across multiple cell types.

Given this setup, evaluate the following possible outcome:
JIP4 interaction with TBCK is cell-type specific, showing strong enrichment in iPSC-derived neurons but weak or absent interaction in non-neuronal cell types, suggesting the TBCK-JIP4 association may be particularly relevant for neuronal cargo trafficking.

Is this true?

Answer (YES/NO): NO